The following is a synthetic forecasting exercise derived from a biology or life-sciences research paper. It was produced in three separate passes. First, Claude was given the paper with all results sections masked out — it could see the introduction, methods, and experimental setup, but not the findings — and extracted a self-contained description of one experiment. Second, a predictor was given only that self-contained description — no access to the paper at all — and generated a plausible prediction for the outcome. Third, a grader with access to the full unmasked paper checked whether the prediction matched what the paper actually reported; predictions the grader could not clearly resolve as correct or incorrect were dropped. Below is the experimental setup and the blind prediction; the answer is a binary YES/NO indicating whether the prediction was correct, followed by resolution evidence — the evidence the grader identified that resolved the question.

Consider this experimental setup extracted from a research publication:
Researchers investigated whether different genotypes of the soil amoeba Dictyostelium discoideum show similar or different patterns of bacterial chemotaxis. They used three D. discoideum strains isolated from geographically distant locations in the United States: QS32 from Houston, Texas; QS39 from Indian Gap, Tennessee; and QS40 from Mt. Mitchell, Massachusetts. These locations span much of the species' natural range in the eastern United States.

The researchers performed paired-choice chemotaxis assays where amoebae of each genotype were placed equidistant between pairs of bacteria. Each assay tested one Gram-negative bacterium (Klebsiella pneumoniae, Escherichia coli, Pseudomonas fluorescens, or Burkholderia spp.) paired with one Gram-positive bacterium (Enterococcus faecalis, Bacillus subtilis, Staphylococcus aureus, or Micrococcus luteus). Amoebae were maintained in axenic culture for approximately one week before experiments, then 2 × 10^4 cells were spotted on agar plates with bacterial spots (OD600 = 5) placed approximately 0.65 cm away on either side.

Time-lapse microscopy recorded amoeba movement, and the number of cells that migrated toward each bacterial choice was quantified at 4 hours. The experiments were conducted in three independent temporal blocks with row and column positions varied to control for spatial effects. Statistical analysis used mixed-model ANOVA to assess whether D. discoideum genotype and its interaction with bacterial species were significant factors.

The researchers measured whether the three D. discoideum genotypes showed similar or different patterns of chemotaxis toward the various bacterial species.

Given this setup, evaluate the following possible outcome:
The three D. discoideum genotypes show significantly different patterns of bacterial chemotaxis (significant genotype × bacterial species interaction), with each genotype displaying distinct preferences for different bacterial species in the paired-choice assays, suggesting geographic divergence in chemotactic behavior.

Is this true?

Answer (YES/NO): NO